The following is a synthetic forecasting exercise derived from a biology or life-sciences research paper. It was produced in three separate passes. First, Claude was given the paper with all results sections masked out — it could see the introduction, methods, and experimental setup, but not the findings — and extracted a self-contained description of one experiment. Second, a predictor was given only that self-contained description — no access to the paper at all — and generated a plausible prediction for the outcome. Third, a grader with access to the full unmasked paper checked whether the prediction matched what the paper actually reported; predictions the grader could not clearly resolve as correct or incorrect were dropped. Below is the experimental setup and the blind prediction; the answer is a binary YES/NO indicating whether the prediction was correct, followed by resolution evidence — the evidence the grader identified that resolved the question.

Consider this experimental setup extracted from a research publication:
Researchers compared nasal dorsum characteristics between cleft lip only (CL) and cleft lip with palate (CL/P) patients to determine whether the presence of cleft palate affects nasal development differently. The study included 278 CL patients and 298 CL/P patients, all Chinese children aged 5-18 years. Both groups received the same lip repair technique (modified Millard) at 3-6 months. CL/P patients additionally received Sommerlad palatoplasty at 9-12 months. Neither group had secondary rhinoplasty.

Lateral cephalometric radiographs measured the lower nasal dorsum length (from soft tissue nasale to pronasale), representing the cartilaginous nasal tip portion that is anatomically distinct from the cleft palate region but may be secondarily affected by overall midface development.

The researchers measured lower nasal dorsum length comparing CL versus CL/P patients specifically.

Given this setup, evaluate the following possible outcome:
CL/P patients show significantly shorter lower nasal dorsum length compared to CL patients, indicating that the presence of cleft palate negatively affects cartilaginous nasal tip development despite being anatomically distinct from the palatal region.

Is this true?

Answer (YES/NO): NO